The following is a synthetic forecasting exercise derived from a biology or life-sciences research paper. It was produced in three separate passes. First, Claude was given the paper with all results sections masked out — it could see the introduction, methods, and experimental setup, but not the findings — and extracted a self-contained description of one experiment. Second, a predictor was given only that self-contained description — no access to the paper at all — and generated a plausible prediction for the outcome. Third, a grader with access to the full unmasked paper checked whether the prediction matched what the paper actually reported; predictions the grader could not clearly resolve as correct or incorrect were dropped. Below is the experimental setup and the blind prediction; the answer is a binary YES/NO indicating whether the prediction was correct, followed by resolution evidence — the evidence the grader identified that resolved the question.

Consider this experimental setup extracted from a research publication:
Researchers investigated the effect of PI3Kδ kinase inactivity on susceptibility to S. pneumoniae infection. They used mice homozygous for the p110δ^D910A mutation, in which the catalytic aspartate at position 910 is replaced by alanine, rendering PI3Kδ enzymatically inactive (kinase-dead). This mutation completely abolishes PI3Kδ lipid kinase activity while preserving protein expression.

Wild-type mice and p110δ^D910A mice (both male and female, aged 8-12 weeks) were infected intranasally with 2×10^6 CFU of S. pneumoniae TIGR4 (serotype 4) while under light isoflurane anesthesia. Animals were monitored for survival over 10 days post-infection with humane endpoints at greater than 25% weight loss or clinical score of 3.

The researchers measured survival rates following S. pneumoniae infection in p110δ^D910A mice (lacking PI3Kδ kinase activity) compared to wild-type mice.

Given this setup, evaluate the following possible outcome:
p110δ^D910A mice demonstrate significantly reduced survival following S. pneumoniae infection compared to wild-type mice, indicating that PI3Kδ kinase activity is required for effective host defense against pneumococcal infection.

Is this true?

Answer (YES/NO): NO